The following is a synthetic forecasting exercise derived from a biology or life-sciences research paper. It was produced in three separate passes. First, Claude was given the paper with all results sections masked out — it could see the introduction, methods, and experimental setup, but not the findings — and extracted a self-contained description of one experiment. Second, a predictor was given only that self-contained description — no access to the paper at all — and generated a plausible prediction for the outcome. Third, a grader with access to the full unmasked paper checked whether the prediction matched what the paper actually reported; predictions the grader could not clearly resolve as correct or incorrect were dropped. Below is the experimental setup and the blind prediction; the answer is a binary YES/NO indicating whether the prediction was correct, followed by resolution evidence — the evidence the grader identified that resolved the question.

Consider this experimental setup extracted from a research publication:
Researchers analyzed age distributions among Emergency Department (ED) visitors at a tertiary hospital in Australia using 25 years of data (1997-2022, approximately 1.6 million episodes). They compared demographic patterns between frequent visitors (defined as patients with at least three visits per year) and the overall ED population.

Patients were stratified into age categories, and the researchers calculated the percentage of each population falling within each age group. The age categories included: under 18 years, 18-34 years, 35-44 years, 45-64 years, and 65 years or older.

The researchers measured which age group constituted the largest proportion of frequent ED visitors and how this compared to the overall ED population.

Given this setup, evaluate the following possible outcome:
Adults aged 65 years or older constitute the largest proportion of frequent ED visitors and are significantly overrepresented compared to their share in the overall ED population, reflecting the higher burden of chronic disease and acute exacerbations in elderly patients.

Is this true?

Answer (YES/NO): NO